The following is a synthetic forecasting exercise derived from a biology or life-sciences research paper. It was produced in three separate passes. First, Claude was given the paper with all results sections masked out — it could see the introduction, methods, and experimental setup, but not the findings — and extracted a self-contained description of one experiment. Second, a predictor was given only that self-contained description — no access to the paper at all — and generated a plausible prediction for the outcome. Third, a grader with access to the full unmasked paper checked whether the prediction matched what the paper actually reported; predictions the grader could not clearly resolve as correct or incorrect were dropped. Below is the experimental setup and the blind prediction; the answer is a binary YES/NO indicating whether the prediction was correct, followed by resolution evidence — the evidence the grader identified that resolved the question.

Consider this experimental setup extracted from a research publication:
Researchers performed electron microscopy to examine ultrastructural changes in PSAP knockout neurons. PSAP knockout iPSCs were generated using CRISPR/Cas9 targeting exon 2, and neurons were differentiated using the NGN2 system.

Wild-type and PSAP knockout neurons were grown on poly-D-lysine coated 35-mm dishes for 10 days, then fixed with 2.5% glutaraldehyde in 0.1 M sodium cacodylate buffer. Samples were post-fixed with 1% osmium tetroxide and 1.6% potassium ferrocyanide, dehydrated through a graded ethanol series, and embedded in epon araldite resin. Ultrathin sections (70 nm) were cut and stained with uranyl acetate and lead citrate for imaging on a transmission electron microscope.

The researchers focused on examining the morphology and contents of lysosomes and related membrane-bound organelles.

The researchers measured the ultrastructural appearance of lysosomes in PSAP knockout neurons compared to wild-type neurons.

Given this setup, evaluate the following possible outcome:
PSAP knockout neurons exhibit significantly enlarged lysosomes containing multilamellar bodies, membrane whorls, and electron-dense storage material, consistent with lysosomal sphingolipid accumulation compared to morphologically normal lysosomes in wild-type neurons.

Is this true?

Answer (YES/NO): NO